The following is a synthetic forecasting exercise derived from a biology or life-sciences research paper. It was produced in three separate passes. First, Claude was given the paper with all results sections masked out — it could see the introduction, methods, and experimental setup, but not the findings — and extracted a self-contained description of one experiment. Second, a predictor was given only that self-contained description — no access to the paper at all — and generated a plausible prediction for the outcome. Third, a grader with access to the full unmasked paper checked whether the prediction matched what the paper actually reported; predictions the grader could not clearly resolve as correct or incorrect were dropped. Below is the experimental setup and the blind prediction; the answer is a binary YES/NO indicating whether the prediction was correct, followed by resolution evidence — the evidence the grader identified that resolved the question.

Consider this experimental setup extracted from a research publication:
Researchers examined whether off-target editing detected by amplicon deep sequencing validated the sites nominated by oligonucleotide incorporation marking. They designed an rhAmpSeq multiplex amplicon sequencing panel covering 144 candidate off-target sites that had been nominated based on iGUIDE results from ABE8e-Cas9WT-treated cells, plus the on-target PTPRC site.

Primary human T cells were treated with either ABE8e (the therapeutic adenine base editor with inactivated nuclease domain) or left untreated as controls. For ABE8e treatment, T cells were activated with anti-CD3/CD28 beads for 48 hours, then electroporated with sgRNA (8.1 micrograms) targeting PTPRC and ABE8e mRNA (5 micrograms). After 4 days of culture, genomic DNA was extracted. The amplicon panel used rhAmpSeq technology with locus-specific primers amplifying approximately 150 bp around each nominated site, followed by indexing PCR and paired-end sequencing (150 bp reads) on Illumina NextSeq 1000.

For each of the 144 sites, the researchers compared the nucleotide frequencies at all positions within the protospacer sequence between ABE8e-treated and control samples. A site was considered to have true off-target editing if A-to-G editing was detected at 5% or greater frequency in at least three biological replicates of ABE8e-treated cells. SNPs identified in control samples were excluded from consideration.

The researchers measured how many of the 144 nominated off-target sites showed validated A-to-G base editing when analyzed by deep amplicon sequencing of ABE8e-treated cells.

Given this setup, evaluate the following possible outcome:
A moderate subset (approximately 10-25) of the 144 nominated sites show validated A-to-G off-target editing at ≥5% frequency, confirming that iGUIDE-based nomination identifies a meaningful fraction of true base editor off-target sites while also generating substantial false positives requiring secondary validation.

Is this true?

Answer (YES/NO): NO